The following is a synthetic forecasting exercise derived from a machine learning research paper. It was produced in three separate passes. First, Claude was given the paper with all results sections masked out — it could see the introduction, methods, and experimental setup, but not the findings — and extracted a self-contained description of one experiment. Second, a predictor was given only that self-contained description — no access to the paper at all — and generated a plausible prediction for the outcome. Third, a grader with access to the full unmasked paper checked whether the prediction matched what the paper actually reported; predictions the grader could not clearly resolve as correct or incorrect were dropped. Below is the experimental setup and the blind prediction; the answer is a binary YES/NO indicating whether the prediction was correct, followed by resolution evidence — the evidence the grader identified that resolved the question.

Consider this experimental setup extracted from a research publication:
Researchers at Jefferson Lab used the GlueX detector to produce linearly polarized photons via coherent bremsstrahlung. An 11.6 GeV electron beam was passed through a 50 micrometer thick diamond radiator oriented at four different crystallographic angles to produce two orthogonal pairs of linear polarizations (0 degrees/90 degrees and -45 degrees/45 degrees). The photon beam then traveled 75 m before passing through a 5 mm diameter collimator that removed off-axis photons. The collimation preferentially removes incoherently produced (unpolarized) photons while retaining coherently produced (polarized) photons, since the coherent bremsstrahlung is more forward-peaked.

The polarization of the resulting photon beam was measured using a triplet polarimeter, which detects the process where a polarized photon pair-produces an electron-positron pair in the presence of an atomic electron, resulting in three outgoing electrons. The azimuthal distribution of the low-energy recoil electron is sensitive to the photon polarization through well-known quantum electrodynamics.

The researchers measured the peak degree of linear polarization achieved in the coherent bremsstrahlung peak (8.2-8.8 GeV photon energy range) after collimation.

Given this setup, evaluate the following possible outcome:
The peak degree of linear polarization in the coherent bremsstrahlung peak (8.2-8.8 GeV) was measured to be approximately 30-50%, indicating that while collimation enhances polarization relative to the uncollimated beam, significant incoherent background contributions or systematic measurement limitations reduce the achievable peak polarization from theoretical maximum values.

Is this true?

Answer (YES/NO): YES